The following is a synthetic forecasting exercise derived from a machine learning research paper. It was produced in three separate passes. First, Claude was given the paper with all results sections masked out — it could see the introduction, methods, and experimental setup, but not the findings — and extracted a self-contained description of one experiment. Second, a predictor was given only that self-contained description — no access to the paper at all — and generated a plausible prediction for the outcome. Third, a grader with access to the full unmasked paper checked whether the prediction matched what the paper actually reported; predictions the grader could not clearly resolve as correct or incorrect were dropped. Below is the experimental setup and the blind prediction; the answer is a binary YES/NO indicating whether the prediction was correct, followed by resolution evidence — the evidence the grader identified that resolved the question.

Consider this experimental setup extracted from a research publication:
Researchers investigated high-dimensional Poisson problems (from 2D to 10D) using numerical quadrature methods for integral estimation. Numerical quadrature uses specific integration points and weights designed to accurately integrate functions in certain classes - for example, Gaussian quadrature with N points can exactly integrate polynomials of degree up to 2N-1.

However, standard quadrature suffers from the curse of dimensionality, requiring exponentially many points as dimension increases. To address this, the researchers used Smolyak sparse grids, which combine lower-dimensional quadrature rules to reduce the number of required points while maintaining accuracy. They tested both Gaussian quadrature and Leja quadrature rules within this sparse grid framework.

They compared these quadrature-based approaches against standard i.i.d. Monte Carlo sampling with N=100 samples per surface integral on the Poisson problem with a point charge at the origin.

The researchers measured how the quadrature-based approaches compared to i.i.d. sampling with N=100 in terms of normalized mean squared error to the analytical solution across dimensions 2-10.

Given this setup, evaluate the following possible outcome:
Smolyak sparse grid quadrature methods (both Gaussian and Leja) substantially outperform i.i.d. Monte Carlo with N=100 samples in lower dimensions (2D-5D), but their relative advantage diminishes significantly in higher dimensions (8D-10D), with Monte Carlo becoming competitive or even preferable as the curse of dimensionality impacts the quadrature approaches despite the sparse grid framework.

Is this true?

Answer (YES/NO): NO